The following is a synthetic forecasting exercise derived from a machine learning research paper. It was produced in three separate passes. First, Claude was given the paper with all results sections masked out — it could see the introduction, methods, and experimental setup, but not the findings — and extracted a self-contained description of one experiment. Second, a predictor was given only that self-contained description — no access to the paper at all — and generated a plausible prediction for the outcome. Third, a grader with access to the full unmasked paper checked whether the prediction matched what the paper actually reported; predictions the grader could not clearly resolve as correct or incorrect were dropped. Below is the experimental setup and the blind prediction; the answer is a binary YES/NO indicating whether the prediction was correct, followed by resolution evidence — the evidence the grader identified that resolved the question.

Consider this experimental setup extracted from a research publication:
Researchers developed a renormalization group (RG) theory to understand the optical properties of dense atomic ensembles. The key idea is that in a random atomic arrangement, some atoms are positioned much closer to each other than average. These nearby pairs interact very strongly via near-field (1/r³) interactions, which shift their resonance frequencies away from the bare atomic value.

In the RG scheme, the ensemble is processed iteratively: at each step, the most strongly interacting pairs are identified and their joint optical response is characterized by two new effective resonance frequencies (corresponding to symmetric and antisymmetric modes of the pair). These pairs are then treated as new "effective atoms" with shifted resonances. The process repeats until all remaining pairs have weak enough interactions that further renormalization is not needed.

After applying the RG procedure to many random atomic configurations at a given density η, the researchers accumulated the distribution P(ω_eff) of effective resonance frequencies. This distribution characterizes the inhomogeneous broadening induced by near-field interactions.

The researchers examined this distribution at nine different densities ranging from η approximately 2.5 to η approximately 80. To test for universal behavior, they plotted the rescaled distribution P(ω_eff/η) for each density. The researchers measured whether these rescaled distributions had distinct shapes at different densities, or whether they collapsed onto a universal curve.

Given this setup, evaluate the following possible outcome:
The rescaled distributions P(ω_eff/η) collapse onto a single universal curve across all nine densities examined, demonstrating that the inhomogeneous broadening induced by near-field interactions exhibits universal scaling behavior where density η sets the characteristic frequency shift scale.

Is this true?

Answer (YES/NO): YES